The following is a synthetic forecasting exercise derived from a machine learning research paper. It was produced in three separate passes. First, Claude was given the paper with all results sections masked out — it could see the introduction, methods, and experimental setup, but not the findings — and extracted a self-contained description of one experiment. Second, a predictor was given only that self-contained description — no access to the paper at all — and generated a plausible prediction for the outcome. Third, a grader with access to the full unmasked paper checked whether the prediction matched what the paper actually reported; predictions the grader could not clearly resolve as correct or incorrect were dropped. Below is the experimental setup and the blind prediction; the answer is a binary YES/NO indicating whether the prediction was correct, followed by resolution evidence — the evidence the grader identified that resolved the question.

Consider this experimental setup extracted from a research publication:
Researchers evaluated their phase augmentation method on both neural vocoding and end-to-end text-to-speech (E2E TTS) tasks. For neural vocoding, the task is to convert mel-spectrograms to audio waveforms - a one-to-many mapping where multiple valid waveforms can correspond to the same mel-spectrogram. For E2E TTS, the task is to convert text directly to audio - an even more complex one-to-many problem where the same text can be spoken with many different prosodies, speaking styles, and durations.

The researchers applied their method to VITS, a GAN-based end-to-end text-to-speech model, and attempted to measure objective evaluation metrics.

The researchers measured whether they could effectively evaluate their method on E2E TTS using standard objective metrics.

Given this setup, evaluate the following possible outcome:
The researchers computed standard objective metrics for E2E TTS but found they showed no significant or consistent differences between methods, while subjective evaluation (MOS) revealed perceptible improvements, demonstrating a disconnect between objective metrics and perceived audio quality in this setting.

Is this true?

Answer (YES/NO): NO